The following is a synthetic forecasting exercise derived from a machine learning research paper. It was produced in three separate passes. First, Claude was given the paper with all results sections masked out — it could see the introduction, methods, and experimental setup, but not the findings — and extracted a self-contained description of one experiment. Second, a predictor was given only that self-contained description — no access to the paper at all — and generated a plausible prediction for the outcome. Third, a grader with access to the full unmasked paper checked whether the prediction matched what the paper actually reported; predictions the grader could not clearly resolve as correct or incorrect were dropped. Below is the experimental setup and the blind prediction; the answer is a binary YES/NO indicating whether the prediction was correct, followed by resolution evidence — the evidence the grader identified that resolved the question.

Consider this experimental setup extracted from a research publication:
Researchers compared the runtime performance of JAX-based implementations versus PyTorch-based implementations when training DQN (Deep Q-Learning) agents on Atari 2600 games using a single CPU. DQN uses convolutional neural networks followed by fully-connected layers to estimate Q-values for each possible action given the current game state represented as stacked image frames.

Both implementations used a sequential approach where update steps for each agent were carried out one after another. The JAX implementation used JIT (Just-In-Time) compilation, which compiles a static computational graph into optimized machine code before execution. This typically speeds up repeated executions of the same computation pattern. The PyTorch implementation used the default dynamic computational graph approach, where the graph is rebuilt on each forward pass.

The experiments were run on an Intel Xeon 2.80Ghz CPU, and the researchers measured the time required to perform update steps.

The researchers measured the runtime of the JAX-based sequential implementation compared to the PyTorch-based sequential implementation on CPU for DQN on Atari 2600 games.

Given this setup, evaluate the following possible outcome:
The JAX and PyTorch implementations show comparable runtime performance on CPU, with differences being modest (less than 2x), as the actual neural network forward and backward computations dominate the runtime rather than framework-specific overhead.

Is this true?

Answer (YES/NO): NO